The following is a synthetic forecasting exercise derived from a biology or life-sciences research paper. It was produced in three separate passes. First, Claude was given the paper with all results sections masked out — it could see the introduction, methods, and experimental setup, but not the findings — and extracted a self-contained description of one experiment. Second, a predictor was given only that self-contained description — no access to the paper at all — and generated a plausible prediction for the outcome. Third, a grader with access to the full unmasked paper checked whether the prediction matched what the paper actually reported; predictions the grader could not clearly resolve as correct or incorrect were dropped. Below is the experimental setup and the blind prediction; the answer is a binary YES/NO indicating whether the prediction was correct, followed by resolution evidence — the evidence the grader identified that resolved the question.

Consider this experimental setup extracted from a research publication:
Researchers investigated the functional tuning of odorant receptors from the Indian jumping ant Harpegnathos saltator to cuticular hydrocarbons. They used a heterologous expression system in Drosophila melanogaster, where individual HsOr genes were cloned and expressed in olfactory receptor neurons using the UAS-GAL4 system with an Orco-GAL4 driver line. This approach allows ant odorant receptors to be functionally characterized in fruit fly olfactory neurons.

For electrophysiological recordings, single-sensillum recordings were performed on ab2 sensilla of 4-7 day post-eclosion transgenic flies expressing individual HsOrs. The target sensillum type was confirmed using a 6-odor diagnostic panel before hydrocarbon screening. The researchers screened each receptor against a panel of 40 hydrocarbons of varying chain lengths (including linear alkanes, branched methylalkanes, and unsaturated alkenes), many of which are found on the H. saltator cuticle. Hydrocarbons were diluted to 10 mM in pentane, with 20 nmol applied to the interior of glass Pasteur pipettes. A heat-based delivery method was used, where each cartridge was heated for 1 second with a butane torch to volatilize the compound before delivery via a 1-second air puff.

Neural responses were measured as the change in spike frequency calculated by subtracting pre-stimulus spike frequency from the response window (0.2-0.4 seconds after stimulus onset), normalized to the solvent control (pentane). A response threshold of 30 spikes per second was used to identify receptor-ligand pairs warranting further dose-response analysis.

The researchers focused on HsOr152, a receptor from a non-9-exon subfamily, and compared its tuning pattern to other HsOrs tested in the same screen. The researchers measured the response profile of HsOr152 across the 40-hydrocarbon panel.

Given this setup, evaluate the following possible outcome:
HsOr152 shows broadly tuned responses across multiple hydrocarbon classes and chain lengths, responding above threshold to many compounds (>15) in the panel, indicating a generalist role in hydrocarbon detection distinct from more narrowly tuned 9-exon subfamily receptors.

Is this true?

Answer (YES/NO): NO